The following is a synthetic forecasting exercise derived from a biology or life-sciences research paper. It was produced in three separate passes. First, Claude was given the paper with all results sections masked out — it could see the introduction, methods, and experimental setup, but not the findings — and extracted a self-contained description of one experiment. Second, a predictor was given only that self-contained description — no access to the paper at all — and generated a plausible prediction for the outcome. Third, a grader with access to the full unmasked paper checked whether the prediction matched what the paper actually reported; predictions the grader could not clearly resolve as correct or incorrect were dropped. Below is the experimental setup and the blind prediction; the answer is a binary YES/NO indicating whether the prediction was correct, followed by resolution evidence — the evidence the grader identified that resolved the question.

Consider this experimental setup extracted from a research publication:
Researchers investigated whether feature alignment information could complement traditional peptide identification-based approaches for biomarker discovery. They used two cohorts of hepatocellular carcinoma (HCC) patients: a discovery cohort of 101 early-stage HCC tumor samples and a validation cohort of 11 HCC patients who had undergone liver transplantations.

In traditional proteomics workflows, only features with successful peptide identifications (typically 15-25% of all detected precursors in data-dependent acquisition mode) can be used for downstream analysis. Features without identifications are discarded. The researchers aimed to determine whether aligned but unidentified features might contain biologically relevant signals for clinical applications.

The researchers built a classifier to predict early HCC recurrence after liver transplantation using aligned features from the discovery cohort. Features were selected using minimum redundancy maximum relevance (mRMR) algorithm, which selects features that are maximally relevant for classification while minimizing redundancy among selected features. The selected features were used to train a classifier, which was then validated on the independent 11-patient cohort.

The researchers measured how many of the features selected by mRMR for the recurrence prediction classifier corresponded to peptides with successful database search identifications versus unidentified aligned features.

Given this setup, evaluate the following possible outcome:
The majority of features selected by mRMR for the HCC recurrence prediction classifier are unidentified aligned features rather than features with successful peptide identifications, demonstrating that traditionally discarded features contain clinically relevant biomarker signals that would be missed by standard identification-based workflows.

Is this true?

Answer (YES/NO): NO